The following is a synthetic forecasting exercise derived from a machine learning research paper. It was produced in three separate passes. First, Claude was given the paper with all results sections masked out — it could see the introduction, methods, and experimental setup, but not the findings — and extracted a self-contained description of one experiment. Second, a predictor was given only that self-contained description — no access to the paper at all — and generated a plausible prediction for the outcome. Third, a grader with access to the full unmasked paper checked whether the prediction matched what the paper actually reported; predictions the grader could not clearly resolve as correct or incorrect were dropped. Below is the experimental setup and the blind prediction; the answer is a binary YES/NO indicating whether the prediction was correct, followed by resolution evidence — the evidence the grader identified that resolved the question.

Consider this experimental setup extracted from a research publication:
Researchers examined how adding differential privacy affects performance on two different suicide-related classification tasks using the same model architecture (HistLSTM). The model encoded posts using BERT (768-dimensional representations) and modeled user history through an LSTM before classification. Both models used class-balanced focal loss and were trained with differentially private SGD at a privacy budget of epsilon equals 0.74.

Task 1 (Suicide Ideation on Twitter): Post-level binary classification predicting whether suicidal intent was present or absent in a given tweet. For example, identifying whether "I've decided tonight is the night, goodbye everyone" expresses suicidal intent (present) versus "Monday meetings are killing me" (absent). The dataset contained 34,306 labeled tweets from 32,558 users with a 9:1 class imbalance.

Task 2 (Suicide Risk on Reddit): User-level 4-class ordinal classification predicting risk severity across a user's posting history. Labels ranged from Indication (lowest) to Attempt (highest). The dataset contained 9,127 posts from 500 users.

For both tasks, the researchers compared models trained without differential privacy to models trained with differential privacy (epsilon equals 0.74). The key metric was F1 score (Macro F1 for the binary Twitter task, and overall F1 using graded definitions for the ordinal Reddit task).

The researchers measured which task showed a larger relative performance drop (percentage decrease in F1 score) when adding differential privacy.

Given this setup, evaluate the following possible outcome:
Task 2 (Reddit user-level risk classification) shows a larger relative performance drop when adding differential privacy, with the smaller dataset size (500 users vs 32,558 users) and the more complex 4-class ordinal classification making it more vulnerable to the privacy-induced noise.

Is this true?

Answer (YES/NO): NO